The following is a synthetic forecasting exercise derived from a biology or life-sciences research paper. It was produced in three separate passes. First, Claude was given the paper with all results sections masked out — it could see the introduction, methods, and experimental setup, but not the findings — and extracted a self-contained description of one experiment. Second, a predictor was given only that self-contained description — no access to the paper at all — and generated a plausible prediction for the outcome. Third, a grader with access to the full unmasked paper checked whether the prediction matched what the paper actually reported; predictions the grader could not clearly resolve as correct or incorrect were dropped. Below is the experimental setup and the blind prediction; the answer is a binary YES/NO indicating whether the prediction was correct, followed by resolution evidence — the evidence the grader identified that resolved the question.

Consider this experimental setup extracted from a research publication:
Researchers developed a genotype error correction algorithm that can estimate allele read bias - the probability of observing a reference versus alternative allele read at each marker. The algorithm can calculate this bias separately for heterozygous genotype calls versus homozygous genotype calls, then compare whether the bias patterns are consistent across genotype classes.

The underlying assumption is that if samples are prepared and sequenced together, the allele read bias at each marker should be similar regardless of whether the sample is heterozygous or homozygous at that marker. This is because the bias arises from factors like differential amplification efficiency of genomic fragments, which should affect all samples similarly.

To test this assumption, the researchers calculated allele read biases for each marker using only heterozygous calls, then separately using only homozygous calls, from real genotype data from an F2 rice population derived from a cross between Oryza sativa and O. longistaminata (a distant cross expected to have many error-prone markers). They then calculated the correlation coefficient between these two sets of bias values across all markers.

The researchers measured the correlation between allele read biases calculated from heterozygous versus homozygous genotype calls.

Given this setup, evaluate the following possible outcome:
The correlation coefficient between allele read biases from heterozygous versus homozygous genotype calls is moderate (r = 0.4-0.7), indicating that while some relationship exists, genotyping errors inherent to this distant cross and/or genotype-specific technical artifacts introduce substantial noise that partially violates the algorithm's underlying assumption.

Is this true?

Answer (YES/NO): NO